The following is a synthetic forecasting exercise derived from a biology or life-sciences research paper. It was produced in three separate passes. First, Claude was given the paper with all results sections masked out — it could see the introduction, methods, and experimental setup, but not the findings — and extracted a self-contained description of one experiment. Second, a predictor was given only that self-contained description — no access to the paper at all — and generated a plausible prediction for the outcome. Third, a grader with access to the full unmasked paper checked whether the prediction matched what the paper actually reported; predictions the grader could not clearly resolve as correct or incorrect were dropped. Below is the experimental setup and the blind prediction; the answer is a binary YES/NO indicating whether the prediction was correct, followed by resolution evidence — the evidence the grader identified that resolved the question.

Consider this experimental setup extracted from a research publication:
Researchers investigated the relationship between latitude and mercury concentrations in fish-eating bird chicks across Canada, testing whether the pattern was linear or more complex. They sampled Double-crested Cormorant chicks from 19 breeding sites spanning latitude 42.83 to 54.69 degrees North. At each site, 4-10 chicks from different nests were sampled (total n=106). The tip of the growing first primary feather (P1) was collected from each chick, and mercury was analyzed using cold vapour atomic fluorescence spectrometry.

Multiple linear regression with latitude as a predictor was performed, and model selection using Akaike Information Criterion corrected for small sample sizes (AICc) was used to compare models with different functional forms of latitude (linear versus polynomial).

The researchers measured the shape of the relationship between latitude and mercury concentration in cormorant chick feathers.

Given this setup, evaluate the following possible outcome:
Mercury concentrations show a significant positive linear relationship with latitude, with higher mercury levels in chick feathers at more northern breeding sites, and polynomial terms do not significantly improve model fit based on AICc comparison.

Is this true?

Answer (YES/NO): NO